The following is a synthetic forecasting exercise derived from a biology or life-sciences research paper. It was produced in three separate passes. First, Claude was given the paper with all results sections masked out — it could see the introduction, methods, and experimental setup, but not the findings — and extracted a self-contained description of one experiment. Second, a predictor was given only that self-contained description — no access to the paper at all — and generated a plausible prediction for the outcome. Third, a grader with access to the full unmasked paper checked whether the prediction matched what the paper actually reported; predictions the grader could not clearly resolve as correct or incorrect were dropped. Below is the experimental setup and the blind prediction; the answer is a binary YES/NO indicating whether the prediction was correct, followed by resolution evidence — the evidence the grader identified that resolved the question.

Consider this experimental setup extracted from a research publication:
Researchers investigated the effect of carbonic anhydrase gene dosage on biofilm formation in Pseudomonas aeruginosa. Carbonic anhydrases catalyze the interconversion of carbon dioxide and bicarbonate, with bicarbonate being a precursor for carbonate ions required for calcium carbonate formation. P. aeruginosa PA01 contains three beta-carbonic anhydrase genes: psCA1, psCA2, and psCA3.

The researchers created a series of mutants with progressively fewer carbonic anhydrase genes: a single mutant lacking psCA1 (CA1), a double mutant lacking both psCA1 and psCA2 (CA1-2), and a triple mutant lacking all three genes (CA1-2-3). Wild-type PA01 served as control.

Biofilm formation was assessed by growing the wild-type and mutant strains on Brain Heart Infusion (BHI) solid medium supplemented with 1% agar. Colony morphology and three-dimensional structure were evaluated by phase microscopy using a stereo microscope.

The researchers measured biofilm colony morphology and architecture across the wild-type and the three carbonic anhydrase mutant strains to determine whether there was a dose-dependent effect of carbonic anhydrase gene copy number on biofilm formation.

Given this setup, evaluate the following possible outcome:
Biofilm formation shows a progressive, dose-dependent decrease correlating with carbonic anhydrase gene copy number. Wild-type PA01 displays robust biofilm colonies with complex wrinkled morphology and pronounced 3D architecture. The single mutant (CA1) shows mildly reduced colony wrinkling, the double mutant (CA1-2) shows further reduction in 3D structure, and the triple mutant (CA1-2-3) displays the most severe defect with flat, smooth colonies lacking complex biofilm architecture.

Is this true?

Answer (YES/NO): NO